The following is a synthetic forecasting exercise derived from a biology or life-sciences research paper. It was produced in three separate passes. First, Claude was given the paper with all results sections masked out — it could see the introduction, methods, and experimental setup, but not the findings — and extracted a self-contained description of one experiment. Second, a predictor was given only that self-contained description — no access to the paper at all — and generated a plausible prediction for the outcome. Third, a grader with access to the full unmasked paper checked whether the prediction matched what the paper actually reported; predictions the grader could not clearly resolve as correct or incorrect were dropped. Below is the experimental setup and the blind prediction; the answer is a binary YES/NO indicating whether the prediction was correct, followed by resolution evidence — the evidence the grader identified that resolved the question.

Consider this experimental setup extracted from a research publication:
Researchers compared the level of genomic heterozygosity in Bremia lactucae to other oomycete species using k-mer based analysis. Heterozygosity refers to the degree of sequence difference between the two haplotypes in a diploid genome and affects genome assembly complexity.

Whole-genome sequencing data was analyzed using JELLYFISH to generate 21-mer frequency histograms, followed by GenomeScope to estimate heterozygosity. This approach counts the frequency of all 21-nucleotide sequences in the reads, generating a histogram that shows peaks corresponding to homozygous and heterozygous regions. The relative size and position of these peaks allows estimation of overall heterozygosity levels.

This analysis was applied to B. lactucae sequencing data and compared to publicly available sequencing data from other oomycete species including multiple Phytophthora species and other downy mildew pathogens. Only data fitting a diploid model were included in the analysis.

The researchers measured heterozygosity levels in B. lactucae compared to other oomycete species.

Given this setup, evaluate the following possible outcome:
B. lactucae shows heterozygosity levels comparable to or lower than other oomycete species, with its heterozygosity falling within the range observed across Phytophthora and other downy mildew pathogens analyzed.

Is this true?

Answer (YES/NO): NO